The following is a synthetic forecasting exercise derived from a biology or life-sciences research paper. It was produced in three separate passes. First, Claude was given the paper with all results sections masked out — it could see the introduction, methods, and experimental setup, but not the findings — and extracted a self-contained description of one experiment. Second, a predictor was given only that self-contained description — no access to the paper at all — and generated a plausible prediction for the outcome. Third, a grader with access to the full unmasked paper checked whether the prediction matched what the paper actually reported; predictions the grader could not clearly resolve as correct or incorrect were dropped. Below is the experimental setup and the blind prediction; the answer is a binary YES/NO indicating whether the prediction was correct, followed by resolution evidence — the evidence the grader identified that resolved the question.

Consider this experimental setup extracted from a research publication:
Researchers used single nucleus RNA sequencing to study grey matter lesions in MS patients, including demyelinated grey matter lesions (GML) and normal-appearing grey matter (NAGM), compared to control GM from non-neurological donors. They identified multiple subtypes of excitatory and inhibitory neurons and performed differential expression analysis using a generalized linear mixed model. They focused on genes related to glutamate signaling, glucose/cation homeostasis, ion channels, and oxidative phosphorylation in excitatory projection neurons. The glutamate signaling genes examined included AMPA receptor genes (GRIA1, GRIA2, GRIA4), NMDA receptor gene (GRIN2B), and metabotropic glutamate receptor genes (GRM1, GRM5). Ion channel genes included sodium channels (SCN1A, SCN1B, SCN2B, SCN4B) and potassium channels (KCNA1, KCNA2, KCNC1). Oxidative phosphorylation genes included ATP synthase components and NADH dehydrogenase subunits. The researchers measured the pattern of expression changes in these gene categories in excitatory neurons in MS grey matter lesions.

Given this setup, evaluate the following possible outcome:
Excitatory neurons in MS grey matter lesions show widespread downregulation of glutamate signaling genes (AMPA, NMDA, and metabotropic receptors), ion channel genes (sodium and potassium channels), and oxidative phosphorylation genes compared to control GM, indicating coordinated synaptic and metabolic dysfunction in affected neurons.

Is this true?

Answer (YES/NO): NO